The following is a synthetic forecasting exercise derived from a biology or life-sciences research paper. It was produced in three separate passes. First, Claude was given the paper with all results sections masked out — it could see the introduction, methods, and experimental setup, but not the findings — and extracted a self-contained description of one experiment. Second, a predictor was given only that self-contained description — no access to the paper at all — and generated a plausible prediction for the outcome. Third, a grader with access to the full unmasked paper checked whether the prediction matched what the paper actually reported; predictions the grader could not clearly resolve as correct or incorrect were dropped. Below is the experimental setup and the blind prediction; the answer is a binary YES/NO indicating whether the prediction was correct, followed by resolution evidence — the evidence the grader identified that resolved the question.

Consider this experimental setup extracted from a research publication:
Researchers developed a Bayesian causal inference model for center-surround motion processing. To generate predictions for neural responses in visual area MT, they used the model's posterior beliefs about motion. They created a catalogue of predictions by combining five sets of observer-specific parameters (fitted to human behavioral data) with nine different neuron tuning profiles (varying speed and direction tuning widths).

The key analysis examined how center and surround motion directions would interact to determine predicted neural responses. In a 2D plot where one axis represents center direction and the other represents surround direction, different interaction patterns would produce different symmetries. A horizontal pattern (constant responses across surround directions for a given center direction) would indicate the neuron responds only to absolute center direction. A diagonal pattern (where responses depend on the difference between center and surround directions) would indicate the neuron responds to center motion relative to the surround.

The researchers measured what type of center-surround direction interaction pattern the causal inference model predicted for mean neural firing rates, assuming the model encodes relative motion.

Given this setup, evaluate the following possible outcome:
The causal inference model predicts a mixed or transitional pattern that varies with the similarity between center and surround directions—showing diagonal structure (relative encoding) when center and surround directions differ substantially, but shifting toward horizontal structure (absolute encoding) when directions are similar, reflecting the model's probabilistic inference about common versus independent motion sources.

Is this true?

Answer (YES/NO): NO